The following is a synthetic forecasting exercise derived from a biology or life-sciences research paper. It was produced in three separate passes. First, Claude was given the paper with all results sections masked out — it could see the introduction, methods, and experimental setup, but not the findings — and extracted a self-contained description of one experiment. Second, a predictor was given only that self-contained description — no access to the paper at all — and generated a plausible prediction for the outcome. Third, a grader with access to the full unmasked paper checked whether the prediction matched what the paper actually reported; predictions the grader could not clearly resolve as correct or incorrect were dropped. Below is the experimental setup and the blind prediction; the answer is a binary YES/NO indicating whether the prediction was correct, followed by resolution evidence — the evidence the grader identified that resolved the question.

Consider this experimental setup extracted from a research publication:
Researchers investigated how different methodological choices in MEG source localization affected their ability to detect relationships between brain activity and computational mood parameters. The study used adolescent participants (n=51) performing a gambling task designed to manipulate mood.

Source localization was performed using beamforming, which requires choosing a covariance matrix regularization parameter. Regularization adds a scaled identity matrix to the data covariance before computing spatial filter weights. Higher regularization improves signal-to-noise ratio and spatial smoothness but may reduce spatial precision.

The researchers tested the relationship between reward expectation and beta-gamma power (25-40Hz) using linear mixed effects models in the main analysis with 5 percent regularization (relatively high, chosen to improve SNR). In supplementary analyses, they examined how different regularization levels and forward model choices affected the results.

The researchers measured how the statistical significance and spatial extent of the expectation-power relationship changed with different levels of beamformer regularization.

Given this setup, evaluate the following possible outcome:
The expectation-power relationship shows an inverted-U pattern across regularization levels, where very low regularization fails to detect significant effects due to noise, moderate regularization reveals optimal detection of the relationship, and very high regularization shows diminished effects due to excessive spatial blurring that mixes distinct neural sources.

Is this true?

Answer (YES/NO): NO